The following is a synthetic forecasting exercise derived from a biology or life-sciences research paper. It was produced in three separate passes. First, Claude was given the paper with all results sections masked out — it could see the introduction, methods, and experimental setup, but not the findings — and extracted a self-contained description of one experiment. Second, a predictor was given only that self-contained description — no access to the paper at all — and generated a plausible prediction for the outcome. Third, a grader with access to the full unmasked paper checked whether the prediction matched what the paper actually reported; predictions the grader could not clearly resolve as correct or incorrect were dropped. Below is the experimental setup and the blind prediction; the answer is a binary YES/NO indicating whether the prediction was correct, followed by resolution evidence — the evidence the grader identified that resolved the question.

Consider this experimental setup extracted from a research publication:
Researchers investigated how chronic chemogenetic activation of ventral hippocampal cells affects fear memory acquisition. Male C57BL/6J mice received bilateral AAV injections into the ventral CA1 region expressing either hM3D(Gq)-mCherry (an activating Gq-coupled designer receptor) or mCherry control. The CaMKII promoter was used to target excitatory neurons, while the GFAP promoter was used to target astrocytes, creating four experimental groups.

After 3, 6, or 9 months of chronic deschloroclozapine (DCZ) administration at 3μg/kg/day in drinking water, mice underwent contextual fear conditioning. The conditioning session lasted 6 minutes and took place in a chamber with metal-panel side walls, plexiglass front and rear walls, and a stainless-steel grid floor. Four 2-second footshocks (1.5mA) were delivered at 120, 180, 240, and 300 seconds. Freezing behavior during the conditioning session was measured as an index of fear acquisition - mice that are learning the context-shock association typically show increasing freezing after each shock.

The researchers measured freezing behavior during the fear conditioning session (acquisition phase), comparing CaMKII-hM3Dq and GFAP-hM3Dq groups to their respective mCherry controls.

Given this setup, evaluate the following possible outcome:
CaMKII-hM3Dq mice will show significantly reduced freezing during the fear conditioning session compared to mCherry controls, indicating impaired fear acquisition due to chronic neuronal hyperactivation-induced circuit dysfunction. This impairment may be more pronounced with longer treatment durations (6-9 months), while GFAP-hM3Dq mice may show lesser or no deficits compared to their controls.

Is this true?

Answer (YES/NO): NO